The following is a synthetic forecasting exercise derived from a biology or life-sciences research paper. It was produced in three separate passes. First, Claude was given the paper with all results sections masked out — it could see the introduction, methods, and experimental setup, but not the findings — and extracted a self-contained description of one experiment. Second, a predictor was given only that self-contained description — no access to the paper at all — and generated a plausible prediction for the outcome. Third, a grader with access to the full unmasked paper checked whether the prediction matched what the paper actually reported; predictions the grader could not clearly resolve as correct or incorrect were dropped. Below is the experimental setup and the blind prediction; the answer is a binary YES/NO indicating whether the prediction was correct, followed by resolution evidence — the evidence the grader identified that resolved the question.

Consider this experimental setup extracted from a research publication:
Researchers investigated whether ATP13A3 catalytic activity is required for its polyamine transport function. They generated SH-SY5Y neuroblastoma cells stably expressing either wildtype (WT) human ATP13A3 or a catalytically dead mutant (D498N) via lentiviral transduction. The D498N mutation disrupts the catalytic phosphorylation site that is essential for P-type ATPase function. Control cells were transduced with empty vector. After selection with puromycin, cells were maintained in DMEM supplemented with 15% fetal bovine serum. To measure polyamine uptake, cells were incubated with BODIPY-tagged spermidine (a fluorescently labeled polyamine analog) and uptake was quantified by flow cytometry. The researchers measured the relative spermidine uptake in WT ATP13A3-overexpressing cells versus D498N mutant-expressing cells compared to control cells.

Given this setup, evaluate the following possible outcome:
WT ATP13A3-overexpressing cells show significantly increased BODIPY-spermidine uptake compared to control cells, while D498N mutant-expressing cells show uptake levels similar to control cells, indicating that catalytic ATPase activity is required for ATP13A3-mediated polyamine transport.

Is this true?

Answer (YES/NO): YES